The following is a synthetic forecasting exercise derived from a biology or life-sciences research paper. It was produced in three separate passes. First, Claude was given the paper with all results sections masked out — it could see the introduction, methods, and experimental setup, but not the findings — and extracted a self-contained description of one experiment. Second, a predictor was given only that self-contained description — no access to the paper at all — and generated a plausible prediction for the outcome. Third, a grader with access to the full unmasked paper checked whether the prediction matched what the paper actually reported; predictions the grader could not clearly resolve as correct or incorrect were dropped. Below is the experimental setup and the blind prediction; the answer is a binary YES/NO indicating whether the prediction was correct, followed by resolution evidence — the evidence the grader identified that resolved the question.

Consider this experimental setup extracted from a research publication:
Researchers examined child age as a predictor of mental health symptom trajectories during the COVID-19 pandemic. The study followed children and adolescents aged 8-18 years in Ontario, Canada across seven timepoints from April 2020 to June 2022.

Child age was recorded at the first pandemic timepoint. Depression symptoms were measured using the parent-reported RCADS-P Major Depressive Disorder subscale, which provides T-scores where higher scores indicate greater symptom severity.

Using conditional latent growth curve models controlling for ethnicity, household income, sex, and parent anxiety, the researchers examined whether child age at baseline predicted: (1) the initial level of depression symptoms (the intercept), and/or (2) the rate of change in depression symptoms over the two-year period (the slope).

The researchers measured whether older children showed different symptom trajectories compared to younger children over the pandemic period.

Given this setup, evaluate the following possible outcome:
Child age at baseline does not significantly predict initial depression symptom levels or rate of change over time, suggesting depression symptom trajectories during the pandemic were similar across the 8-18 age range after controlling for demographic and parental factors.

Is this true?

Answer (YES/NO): YES